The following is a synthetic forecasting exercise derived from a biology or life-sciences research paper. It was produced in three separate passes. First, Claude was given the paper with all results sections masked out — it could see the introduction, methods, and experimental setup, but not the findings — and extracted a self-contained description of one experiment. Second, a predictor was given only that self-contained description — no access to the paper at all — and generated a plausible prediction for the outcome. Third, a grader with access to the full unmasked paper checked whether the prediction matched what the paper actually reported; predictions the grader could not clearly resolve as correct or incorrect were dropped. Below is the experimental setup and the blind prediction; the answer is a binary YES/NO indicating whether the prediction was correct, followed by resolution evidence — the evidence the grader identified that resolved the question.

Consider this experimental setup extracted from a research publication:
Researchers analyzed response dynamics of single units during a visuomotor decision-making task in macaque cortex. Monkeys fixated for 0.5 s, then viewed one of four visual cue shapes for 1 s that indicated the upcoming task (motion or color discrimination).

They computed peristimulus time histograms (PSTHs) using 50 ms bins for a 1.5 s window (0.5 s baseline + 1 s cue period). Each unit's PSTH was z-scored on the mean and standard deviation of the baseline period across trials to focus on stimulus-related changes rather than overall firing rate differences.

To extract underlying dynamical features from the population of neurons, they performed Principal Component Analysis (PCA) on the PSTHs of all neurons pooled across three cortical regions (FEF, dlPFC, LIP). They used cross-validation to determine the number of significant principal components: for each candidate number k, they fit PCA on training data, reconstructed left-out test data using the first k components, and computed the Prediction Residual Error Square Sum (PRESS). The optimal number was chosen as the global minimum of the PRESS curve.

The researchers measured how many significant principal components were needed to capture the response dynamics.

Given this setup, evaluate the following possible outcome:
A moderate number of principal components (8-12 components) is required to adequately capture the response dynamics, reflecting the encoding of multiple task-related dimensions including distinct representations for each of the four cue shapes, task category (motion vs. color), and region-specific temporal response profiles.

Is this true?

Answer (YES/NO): NO